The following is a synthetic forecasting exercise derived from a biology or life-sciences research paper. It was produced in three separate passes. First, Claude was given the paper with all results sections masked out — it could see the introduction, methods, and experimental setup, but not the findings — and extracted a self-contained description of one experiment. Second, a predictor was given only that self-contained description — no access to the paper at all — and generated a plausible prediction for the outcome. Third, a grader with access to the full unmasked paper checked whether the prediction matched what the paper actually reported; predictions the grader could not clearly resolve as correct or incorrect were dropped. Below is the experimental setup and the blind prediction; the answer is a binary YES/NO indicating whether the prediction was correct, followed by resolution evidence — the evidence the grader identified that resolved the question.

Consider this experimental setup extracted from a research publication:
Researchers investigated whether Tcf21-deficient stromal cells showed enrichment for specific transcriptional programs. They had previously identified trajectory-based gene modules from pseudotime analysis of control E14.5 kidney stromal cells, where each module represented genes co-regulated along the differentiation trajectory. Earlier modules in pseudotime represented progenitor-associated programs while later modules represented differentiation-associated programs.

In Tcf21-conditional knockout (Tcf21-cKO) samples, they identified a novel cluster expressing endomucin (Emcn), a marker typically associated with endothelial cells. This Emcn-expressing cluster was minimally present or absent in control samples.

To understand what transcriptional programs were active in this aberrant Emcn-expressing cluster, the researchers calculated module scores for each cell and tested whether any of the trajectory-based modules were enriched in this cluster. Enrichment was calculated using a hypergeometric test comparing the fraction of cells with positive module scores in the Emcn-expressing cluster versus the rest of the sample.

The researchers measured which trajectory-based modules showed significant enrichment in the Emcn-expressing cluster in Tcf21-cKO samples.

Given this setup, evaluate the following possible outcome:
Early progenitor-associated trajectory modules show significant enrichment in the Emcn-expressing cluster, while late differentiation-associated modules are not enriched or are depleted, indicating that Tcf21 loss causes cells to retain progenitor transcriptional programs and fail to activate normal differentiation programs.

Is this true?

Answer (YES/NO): NO